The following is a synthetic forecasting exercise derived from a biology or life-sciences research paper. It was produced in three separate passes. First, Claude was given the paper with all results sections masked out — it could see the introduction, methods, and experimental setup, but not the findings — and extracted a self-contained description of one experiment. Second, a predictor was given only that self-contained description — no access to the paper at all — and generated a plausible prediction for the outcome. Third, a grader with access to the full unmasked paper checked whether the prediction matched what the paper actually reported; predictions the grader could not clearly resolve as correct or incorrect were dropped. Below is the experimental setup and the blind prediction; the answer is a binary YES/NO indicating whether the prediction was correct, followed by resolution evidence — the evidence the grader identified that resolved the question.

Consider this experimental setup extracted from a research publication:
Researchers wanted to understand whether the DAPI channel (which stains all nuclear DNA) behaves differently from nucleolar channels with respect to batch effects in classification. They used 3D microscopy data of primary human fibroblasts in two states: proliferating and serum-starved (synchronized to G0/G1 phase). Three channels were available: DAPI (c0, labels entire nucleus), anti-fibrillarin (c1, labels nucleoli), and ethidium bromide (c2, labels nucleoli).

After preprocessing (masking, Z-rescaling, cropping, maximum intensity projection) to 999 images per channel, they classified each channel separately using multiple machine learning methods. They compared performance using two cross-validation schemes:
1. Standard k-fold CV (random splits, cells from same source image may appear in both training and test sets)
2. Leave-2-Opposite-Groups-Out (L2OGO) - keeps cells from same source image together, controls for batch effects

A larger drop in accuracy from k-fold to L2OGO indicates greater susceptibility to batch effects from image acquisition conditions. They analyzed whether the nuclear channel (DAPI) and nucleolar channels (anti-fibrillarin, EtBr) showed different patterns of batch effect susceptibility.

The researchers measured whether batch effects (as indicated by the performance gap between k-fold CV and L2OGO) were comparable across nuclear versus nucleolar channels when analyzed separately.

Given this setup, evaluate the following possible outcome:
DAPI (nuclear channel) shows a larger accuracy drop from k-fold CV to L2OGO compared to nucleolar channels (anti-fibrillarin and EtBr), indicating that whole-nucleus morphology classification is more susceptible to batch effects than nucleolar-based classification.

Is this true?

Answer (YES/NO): NO